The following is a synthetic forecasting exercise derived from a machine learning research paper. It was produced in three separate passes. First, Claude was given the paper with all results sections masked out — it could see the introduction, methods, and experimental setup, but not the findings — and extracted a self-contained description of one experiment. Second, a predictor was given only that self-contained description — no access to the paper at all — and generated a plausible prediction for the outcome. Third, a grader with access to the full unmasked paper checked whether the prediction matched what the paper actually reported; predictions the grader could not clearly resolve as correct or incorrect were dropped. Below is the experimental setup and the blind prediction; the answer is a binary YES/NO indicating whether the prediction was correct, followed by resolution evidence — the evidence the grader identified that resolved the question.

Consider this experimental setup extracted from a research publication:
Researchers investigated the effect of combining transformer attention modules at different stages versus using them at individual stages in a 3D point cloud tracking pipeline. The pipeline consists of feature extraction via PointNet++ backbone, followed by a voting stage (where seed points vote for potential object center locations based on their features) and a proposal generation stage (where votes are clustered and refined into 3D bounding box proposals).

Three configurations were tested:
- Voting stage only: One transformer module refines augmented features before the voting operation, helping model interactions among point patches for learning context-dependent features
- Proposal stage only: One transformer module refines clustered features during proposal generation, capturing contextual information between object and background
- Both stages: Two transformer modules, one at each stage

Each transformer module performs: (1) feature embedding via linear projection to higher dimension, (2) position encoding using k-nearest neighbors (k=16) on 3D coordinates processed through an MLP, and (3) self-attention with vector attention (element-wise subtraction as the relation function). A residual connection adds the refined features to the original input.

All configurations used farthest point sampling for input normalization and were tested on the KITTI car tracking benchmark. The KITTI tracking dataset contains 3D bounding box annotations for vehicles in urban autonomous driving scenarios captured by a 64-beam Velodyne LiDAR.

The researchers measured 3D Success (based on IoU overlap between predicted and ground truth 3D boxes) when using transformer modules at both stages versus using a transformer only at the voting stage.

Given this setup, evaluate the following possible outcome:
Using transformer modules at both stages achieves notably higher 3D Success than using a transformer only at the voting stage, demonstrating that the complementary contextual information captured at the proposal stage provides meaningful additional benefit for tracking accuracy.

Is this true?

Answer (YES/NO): YES